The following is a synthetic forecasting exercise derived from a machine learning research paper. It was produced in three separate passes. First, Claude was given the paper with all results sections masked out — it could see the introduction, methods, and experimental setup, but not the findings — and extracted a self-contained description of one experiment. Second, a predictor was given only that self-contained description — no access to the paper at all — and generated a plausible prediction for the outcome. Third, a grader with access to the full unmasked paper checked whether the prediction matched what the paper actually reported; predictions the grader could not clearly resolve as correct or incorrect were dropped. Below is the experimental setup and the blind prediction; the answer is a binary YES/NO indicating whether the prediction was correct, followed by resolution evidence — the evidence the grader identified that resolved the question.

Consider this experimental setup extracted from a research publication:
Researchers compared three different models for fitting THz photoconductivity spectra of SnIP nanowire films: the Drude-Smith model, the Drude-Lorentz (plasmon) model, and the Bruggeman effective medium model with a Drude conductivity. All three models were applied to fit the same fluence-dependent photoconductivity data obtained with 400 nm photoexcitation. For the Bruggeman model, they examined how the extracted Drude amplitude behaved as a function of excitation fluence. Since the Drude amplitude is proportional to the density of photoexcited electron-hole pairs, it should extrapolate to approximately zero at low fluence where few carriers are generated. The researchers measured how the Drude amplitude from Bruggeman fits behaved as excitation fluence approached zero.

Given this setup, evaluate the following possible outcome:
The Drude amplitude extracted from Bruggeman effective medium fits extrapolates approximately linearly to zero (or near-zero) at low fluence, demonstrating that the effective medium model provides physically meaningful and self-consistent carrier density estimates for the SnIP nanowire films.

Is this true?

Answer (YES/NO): NO